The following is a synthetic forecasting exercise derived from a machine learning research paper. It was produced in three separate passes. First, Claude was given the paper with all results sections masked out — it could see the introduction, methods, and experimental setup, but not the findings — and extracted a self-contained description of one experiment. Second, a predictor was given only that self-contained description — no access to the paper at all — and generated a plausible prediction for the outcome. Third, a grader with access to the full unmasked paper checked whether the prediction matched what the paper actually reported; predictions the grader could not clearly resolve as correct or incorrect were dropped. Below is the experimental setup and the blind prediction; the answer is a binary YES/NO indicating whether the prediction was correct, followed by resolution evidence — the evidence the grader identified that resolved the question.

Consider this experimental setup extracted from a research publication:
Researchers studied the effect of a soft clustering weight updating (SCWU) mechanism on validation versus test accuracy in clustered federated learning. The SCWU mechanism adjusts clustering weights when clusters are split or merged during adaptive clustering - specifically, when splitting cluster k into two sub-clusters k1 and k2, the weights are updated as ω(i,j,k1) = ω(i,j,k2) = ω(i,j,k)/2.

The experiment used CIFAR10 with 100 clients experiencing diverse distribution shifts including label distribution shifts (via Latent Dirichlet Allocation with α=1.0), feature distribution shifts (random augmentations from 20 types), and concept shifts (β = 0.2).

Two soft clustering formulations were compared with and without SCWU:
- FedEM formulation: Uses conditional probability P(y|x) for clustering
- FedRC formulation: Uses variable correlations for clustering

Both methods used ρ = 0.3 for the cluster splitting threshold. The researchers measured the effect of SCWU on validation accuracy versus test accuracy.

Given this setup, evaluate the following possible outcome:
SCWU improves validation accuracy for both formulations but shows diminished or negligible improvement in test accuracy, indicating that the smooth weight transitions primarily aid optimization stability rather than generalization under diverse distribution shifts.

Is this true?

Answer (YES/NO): NO